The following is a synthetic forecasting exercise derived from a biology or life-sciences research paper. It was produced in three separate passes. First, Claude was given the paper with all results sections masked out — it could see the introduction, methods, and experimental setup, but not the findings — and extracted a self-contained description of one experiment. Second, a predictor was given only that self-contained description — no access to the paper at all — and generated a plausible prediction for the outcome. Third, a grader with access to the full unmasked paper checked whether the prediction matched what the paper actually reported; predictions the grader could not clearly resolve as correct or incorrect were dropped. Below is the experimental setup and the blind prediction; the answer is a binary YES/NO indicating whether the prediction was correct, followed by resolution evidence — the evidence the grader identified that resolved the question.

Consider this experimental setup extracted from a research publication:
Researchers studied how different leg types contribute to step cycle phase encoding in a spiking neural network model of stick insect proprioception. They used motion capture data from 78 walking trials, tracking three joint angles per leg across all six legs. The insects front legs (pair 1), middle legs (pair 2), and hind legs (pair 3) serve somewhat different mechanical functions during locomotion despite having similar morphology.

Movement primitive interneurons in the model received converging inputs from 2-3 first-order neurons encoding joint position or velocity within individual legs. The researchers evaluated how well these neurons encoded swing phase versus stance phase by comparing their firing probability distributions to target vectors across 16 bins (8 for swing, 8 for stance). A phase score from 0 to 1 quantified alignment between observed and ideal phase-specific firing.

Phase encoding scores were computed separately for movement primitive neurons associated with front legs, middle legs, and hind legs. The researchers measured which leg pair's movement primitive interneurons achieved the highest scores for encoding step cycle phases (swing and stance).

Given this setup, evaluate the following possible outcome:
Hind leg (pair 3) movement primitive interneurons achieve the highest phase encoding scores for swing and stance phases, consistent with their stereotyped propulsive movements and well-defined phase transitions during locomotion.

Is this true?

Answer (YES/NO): NO